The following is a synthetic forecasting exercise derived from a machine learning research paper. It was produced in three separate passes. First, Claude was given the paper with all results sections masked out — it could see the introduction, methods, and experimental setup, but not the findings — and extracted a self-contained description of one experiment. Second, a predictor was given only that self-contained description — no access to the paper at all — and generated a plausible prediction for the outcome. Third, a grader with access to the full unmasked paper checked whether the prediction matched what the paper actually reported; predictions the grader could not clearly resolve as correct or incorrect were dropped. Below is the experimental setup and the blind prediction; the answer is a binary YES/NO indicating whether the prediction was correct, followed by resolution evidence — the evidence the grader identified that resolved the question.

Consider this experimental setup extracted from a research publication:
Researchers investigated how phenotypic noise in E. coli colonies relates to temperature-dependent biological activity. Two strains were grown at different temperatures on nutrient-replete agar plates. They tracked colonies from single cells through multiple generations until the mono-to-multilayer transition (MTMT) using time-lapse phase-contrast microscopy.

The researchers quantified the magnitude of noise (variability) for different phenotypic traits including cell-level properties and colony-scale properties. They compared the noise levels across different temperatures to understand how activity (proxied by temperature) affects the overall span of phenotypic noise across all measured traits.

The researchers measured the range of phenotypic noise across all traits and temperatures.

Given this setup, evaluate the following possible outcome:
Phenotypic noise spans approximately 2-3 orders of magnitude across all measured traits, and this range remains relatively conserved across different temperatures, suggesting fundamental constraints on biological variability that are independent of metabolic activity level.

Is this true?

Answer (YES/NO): YES